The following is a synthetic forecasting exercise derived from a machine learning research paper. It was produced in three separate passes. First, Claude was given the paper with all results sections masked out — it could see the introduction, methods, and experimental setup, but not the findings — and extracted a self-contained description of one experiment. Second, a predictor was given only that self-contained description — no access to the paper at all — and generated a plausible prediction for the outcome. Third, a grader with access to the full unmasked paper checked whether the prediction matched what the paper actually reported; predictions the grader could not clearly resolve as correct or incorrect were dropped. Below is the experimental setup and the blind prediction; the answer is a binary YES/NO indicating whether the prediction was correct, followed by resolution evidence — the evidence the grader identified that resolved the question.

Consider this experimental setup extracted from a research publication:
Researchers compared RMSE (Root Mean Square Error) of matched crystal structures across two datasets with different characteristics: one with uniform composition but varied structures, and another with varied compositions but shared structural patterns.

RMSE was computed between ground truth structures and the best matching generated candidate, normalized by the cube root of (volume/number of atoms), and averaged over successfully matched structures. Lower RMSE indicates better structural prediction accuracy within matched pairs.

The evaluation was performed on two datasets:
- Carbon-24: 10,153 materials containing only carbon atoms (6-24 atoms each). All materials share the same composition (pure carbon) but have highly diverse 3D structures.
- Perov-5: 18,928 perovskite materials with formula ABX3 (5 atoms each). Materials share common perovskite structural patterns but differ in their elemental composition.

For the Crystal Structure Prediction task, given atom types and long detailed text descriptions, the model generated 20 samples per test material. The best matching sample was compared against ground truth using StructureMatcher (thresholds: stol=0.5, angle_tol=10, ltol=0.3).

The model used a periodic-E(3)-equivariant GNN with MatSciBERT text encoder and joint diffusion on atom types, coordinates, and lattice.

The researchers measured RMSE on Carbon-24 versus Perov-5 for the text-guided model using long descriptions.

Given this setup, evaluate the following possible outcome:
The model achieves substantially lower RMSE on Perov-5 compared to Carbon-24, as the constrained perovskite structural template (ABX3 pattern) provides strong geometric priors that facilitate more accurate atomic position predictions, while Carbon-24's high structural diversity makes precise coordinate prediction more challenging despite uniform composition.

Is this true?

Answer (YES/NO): YES